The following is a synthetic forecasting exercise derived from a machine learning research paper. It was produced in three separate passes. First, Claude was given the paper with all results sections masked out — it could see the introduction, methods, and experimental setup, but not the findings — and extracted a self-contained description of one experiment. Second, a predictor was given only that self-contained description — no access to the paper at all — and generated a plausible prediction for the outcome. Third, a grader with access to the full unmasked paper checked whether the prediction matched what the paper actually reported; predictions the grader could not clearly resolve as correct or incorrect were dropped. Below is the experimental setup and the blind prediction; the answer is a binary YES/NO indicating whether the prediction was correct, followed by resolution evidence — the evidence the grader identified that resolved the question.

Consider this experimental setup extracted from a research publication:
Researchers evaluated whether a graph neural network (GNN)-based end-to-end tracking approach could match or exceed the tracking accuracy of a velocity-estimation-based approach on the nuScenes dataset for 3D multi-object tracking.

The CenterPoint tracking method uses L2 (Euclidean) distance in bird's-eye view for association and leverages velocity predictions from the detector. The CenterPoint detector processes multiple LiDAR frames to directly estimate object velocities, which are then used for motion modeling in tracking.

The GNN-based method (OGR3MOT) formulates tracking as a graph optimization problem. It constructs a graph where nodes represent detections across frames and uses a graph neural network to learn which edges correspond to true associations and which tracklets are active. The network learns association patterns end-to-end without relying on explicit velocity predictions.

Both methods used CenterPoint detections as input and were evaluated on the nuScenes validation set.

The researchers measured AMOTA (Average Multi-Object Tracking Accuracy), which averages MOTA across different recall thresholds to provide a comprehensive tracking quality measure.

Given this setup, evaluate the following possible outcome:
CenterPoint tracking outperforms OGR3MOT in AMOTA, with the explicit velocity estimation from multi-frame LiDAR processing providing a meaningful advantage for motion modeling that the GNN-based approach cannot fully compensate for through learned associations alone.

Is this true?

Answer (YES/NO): NO